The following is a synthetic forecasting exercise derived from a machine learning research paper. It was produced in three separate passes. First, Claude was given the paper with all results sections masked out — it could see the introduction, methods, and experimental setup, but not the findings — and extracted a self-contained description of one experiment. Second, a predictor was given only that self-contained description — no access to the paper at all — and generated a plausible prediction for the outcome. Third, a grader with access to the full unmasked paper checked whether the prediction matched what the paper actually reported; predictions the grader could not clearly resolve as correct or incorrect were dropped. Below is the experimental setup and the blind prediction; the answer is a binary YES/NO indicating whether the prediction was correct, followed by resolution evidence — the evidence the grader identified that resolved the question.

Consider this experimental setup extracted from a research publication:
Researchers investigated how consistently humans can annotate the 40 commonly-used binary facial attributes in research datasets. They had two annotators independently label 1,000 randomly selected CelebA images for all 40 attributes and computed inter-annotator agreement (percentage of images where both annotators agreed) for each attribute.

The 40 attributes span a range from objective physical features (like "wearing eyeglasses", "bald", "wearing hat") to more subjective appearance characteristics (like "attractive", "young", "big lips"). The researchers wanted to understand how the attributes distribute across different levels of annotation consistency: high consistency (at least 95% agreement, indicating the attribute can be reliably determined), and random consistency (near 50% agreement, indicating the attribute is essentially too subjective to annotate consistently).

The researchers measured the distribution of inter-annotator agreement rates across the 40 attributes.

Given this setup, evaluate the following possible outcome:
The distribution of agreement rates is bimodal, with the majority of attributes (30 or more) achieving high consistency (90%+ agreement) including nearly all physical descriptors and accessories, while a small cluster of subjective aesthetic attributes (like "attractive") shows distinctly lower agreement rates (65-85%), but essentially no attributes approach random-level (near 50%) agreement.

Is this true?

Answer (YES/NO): NO